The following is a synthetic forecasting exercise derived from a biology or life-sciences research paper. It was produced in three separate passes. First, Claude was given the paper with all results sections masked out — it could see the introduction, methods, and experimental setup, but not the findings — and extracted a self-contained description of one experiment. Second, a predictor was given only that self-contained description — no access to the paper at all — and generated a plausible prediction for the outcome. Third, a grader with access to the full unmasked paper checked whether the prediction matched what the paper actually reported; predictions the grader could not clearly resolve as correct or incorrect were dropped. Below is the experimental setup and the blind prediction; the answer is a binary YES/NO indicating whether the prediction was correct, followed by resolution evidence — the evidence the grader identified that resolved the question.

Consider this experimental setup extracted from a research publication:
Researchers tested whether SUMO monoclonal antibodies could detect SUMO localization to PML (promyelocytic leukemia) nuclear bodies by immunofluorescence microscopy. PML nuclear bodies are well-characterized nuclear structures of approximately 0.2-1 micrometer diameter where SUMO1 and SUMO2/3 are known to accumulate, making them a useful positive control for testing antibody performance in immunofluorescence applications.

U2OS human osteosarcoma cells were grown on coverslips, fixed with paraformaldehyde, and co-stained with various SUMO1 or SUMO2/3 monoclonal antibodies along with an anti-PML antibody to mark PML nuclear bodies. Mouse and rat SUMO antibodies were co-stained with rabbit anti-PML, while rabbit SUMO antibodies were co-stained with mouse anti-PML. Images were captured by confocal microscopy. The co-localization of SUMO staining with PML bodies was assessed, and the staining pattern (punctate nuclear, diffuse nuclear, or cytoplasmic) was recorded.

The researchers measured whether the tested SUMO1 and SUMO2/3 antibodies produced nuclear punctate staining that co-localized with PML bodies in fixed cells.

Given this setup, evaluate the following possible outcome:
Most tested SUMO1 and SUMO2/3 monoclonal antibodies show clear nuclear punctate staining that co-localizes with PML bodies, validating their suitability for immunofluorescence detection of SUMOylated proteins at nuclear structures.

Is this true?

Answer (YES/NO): NO